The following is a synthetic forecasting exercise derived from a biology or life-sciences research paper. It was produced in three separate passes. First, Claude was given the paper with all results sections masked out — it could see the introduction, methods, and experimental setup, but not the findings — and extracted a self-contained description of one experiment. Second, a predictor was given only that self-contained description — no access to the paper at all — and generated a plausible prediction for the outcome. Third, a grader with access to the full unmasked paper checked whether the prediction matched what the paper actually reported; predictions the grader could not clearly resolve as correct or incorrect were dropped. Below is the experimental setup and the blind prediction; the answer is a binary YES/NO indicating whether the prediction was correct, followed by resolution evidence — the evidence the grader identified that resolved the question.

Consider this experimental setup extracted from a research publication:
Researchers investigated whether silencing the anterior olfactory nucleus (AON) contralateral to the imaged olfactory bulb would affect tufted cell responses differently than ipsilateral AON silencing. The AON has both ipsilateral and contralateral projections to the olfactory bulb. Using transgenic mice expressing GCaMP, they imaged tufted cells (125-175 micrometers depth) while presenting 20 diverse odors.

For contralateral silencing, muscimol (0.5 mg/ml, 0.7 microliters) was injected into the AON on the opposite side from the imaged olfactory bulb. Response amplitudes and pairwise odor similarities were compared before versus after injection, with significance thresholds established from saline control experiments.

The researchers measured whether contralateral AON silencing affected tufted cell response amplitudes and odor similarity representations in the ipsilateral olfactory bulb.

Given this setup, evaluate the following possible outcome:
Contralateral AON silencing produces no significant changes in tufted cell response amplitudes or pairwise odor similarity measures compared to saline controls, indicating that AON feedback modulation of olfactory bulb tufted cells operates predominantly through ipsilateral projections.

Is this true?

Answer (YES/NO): NO